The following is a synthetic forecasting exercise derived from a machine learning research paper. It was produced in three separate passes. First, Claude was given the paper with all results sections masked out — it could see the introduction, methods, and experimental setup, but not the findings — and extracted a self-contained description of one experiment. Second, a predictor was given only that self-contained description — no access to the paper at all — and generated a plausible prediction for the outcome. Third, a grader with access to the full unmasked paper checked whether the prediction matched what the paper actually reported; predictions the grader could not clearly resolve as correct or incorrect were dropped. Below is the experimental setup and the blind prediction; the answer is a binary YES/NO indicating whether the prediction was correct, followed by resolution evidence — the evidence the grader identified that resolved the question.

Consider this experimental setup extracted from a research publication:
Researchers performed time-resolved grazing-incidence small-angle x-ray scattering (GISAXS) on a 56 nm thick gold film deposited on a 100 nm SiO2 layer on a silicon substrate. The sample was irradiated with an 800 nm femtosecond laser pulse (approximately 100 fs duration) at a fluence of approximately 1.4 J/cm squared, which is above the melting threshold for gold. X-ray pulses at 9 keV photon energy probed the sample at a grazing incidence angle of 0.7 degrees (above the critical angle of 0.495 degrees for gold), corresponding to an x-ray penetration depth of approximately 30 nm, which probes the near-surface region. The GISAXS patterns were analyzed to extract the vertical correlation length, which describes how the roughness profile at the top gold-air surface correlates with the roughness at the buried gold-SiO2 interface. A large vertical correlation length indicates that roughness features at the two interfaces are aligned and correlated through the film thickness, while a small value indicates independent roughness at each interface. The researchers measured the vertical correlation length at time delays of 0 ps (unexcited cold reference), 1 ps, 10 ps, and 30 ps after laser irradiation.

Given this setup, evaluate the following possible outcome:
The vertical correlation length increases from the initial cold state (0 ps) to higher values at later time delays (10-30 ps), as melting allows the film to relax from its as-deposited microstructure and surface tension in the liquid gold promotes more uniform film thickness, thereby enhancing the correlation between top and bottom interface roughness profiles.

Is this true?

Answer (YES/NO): NO